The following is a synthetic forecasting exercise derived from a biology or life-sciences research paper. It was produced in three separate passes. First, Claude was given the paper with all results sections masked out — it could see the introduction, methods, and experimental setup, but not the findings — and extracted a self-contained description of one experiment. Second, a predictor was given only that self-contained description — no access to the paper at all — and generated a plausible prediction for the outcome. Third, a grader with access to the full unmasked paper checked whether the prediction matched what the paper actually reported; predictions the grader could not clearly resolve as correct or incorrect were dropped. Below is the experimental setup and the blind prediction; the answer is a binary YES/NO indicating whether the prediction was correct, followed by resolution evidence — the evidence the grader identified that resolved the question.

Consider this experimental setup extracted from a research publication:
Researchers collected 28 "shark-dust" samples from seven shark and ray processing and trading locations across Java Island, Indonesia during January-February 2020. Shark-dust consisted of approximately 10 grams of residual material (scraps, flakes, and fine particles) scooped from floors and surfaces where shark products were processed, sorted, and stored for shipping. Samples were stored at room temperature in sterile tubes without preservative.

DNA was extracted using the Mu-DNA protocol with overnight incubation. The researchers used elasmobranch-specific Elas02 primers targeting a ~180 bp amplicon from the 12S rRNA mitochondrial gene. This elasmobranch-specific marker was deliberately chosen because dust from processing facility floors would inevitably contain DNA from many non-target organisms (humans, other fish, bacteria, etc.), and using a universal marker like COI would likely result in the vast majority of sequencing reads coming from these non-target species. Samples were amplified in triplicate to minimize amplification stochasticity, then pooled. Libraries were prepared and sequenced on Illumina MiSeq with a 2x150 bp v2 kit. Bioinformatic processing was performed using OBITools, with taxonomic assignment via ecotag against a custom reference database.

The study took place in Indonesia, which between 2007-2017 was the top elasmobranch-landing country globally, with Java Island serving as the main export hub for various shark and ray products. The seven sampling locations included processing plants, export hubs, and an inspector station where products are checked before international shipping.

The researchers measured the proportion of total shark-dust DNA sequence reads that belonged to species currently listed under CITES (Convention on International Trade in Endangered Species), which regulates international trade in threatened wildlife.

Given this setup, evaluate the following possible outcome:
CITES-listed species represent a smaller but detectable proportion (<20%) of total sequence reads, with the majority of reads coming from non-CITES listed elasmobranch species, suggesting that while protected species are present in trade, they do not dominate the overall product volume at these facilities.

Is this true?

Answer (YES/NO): NO